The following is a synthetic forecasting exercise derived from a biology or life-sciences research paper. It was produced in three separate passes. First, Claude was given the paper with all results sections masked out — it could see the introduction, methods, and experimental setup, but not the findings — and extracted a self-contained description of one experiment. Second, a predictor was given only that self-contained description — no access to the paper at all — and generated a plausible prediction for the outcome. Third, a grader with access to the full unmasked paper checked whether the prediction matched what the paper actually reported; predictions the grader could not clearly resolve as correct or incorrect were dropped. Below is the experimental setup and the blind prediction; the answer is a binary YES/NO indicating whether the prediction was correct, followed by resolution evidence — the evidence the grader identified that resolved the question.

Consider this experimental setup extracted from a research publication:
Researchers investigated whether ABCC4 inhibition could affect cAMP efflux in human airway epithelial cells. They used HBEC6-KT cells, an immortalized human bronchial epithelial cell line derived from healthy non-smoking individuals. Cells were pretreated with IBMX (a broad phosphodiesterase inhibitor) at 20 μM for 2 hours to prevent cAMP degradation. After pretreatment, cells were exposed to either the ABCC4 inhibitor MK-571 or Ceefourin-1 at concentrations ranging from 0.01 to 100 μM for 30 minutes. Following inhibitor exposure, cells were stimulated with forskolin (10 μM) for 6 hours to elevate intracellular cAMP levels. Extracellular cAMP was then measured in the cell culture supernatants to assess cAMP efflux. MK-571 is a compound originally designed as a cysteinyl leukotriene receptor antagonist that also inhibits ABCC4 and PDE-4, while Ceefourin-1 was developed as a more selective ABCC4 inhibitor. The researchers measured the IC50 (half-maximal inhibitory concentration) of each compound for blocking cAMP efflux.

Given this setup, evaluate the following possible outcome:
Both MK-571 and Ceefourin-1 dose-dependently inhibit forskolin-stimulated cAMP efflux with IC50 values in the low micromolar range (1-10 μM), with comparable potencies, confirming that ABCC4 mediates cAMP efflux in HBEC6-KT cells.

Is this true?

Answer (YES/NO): NO